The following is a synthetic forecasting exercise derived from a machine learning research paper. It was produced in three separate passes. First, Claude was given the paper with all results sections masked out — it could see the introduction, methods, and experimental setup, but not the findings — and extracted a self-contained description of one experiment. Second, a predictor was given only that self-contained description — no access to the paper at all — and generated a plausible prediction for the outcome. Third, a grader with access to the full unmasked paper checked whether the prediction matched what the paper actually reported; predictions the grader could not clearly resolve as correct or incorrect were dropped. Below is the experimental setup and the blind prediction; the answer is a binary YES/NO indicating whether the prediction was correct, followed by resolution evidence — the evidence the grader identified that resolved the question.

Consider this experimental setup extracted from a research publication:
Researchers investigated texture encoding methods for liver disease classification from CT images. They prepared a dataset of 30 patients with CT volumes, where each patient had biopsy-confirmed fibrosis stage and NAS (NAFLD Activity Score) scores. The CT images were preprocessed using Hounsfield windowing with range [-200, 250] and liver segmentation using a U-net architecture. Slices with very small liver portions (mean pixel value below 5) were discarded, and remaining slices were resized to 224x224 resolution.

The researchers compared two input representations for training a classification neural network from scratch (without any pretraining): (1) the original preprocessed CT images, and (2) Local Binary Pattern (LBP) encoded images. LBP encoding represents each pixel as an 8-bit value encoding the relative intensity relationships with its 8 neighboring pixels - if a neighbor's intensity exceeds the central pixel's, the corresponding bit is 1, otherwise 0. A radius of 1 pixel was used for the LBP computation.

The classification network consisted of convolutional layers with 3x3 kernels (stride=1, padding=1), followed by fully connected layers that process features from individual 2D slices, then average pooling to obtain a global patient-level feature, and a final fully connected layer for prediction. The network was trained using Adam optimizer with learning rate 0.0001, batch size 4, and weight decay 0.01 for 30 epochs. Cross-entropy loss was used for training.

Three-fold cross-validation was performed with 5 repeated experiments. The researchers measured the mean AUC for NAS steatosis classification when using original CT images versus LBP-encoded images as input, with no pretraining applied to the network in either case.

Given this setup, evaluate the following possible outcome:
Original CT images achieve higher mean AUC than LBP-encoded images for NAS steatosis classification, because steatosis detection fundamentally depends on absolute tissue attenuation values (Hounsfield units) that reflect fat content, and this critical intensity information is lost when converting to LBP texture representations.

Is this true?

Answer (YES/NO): YES